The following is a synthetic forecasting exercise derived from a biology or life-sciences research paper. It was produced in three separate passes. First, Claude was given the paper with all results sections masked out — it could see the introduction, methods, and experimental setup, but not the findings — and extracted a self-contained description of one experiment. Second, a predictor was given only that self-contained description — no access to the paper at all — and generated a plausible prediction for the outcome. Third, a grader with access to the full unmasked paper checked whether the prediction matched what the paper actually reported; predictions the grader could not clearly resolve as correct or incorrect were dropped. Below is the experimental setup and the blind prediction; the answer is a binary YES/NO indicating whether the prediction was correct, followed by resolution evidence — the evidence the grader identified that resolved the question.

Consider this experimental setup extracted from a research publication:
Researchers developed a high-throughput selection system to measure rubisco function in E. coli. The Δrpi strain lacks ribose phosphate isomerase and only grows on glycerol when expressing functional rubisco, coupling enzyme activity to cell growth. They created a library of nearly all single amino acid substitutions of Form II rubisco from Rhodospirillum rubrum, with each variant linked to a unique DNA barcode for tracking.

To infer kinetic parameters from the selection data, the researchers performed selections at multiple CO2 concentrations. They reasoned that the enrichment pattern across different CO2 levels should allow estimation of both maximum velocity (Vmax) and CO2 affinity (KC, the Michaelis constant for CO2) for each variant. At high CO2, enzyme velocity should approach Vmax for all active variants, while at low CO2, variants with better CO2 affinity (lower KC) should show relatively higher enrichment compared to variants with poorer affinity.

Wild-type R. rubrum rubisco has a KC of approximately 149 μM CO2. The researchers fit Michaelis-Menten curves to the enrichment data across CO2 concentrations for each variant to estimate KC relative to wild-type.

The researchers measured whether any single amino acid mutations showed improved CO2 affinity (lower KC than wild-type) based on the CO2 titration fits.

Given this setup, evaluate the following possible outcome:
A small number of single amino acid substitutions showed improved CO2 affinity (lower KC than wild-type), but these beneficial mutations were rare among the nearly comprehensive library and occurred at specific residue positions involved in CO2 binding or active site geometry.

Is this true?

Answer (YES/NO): NO